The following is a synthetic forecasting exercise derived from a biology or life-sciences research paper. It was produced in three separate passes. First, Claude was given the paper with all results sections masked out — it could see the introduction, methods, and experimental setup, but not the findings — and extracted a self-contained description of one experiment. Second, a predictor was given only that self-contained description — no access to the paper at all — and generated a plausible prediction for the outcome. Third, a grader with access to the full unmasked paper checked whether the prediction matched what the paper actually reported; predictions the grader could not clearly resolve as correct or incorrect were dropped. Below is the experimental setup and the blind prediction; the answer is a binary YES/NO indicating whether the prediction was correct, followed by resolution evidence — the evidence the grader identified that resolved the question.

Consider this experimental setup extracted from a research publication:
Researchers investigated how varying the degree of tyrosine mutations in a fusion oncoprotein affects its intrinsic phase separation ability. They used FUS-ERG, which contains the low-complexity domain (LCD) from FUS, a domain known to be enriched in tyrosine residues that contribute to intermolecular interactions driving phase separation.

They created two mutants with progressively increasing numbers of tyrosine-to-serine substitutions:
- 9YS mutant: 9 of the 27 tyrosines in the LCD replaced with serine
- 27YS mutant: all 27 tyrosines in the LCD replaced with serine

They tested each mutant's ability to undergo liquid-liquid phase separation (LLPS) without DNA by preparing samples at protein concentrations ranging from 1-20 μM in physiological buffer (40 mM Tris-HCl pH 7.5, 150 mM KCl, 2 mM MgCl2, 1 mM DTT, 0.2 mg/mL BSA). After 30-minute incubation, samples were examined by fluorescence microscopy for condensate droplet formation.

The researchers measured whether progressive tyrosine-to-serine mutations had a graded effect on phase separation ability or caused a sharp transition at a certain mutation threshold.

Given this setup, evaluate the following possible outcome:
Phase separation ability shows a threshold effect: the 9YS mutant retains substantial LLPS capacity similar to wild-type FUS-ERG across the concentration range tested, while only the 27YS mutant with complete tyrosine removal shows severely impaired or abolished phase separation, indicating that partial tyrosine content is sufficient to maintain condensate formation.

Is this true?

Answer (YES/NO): YES